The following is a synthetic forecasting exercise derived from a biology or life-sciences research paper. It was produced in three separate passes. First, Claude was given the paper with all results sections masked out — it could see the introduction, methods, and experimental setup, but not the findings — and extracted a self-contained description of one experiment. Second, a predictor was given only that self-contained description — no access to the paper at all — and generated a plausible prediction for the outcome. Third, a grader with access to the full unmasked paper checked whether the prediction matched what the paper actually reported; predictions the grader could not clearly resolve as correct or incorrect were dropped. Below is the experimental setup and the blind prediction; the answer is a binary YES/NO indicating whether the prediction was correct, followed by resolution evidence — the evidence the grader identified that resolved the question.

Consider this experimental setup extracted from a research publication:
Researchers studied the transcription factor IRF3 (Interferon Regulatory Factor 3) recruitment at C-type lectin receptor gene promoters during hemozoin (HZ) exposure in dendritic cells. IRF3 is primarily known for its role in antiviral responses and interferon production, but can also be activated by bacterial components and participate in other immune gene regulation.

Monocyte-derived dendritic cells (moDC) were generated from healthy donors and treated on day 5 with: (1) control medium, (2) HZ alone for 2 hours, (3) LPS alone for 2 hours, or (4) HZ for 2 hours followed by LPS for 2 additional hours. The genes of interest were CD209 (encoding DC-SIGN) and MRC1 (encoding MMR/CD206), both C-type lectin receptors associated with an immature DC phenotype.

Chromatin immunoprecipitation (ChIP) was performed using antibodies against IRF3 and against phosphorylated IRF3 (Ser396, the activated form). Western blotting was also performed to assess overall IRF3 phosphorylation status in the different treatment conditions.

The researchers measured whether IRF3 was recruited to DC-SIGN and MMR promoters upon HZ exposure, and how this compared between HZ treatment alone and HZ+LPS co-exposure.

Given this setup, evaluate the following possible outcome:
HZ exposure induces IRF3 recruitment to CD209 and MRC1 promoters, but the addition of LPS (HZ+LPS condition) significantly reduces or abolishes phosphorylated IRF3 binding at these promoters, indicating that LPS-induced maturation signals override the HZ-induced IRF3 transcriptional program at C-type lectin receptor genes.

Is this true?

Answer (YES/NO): YES